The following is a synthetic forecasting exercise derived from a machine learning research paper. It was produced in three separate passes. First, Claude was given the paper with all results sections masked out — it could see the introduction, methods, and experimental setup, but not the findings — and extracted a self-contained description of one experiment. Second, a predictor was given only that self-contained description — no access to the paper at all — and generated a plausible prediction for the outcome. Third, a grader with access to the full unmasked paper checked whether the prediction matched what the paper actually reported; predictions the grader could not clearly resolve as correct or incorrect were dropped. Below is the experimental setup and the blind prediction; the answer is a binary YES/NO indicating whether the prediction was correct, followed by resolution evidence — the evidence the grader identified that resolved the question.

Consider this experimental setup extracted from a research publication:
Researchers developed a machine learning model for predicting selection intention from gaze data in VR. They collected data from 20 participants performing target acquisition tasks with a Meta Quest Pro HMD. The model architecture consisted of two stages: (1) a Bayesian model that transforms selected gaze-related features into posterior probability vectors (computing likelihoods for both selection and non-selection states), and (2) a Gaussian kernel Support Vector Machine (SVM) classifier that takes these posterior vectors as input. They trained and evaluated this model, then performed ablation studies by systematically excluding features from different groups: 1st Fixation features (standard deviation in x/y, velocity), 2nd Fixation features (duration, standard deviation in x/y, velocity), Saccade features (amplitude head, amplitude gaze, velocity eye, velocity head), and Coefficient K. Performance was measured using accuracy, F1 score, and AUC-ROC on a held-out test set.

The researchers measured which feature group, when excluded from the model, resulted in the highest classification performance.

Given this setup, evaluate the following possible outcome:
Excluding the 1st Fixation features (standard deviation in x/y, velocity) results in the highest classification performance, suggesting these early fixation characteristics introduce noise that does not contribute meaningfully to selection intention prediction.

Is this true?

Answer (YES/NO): NO